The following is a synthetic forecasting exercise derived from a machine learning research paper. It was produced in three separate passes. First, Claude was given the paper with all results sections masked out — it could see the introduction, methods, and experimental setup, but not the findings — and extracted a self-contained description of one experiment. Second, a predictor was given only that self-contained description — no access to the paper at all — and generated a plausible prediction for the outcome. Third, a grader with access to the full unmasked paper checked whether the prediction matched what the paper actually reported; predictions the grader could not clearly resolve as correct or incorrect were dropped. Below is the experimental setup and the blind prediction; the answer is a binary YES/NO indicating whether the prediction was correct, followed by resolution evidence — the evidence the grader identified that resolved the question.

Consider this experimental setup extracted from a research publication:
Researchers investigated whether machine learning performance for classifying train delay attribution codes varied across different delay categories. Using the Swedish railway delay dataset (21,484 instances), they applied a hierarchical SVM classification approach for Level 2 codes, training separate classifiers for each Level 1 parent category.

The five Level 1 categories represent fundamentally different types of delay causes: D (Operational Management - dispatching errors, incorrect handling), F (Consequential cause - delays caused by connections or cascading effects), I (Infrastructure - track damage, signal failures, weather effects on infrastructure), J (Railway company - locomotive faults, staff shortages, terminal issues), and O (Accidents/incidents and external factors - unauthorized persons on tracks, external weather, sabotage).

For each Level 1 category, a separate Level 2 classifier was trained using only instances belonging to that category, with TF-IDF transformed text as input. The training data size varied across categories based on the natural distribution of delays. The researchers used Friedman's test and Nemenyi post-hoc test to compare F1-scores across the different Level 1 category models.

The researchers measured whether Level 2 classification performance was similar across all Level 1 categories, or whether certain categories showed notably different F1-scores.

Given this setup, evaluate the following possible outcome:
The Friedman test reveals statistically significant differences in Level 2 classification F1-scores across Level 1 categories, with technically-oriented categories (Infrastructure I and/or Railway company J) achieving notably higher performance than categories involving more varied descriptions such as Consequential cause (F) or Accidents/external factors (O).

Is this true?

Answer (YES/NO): NO